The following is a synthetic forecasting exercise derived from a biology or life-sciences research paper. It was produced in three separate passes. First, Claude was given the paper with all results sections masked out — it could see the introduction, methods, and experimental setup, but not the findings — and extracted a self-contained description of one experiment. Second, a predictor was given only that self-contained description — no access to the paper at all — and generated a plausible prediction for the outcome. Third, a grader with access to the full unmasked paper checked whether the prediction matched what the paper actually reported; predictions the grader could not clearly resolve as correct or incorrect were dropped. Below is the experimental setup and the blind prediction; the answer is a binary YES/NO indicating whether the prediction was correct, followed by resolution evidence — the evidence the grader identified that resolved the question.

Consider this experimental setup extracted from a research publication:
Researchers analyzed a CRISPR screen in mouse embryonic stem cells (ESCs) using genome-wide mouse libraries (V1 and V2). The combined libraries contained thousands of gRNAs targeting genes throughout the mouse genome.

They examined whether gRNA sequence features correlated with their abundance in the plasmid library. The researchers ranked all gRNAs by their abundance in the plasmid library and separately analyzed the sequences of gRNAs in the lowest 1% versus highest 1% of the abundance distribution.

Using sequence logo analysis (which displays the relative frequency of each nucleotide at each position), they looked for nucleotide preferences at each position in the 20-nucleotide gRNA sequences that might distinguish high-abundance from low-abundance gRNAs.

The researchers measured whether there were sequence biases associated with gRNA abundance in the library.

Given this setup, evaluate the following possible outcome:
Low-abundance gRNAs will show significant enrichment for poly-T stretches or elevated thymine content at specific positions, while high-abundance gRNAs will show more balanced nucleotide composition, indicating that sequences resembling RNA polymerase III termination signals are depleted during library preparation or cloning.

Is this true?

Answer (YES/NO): NO